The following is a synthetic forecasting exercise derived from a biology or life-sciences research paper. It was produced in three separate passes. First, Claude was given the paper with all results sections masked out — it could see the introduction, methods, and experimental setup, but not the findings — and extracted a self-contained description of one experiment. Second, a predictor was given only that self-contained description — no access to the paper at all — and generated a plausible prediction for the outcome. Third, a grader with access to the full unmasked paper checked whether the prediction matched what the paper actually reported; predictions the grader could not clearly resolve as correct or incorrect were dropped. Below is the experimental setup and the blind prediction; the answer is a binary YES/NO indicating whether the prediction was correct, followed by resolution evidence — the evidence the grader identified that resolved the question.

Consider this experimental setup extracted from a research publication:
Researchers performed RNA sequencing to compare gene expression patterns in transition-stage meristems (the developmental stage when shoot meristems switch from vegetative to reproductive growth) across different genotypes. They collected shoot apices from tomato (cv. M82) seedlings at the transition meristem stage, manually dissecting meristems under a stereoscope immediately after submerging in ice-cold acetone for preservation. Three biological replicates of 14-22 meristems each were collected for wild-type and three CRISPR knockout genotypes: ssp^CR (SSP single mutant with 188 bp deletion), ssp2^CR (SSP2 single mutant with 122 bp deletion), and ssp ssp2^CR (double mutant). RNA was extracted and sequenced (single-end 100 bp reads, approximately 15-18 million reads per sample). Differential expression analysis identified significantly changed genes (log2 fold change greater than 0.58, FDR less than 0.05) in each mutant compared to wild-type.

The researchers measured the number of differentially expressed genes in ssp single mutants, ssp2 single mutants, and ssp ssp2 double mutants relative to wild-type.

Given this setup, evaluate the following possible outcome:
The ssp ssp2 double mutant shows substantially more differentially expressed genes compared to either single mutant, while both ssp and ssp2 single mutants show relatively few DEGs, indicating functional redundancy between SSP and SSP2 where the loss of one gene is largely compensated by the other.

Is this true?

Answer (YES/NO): NO